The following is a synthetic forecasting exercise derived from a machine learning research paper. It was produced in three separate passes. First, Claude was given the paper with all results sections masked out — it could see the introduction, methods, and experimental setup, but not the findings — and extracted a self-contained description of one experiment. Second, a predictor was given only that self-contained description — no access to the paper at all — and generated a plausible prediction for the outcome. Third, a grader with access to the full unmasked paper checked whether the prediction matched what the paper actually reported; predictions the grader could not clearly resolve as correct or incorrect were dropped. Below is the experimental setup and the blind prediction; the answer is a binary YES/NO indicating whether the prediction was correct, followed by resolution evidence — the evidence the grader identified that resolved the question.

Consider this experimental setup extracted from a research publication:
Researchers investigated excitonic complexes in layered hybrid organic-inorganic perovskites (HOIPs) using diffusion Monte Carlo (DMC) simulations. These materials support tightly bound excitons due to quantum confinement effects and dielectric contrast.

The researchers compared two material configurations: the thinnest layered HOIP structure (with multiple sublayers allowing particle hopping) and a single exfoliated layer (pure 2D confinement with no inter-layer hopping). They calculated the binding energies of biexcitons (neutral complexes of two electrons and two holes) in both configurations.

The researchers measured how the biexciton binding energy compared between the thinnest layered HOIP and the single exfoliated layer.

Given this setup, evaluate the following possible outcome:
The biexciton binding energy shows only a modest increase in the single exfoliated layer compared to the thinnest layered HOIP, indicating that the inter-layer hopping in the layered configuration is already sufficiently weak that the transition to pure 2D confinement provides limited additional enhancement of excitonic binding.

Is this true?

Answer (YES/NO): YES